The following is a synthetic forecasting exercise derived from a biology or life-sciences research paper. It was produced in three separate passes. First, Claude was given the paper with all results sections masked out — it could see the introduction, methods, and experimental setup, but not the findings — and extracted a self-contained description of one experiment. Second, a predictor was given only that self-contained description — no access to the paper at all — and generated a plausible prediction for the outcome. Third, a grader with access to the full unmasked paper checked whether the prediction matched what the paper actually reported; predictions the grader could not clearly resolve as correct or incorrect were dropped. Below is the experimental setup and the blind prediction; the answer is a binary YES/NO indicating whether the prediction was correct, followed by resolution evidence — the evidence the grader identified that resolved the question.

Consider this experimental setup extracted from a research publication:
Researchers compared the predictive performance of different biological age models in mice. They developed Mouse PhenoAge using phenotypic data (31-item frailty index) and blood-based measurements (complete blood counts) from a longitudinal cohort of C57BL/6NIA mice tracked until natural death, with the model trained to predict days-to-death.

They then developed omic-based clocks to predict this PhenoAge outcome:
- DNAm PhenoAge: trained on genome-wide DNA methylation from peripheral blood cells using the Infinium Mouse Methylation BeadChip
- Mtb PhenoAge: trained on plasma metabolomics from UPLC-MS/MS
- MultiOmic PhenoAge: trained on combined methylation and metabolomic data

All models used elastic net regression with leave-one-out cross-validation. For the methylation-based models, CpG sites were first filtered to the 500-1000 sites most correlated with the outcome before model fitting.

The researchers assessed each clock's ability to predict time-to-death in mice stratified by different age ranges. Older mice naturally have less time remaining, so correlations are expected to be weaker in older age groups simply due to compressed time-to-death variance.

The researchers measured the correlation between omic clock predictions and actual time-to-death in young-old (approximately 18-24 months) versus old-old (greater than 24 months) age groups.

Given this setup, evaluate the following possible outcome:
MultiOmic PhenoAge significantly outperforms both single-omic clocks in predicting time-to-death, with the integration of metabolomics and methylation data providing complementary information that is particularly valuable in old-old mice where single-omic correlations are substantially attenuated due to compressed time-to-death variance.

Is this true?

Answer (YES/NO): NO